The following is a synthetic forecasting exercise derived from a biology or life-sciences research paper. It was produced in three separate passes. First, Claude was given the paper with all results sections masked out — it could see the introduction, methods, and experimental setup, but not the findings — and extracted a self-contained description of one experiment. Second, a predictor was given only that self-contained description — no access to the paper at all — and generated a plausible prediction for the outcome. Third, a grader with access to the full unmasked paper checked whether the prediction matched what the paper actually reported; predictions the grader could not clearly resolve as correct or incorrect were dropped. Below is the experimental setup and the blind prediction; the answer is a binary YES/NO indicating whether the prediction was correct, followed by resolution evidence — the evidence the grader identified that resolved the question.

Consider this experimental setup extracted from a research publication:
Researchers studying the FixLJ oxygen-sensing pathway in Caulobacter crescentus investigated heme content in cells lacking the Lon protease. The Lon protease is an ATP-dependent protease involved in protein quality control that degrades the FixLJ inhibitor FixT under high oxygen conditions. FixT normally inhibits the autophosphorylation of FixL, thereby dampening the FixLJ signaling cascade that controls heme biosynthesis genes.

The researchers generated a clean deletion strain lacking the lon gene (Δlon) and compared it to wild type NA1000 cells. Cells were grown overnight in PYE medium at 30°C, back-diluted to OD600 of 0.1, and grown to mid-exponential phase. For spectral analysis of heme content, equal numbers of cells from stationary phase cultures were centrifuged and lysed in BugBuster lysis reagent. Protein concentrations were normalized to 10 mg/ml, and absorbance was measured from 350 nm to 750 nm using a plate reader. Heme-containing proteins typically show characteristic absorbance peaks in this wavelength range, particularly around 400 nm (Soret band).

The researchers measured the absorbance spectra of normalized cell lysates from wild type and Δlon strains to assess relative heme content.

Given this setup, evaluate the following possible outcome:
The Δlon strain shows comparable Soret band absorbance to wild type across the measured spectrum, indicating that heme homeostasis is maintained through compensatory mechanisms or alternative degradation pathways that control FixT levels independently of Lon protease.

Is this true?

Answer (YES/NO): NO